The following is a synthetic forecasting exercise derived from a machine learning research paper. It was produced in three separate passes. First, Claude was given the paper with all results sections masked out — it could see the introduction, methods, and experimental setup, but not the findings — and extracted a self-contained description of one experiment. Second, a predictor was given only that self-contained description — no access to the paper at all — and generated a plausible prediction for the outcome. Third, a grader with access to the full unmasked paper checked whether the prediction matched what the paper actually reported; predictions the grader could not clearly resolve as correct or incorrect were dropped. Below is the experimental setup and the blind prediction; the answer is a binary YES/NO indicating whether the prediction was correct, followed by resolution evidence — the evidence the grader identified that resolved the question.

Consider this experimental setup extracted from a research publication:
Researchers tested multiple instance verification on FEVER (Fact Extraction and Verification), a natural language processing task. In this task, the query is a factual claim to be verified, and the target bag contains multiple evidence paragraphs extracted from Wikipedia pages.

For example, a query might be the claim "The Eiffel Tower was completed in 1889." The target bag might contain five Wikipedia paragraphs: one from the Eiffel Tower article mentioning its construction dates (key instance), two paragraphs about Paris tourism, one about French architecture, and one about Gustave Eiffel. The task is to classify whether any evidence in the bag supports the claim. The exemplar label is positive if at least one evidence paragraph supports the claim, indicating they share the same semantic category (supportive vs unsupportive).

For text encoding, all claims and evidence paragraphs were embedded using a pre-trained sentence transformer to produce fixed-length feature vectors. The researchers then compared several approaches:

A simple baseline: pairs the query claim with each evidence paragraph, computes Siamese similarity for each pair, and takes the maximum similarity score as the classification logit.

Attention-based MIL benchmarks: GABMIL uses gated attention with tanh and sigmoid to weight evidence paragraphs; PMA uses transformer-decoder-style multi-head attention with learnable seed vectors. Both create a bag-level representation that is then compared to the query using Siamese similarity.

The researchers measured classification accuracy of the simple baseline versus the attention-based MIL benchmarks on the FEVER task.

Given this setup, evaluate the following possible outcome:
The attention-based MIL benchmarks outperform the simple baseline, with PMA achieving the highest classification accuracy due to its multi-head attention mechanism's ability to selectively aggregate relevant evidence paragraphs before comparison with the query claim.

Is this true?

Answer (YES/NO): NO